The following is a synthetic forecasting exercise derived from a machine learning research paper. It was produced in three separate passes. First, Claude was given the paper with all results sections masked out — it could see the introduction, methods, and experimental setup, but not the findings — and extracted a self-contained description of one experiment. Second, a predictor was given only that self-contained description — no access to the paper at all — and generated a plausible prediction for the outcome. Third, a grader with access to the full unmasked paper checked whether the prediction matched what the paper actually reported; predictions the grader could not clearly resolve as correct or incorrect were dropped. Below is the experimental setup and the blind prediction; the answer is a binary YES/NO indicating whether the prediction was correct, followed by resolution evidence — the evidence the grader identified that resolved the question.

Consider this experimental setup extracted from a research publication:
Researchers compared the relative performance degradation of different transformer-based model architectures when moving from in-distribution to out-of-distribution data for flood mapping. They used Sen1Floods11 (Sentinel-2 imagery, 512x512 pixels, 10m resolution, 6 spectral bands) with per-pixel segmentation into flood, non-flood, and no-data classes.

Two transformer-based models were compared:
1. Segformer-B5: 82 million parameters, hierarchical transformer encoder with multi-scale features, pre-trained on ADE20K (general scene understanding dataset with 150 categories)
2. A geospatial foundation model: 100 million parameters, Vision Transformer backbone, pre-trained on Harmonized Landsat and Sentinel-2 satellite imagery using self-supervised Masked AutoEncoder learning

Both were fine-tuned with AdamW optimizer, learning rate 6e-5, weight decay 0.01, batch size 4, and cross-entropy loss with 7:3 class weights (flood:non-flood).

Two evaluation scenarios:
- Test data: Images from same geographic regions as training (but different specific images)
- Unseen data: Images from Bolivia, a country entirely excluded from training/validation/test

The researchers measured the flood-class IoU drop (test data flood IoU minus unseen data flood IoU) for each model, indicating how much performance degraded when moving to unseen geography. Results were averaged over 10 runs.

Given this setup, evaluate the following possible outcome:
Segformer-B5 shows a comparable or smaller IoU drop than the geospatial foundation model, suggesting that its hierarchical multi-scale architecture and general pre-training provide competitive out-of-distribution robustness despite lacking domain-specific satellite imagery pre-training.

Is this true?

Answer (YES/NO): NO